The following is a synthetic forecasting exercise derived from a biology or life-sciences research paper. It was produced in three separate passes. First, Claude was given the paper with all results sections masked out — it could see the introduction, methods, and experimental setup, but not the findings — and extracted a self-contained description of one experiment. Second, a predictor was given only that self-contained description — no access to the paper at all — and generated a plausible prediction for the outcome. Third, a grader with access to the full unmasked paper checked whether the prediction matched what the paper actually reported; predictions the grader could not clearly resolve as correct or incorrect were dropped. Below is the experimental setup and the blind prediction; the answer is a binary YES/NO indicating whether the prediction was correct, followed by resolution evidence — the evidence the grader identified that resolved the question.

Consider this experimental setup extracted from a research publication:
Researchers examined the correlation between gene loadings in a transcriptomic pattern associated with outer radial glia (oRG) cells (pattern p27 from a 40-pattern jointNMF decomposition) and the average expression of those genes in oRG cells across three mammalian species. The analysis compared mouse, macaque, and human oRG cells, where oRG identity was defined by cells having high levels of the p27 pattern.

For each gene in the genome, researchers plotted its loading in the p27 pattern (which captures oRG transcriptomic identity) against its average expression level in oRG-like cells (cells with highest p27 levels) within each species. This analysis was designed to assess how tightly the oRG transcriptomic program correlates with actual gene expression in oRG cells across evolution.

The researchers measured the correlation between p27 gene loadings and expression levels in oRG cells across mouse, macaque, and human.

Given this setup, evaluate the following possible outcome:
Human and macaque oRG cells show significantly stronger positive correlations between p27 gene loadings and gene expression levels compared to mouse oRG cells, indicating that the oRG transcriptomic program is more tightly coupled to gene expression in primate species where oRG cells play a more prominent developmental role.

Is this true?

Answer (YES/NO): YES